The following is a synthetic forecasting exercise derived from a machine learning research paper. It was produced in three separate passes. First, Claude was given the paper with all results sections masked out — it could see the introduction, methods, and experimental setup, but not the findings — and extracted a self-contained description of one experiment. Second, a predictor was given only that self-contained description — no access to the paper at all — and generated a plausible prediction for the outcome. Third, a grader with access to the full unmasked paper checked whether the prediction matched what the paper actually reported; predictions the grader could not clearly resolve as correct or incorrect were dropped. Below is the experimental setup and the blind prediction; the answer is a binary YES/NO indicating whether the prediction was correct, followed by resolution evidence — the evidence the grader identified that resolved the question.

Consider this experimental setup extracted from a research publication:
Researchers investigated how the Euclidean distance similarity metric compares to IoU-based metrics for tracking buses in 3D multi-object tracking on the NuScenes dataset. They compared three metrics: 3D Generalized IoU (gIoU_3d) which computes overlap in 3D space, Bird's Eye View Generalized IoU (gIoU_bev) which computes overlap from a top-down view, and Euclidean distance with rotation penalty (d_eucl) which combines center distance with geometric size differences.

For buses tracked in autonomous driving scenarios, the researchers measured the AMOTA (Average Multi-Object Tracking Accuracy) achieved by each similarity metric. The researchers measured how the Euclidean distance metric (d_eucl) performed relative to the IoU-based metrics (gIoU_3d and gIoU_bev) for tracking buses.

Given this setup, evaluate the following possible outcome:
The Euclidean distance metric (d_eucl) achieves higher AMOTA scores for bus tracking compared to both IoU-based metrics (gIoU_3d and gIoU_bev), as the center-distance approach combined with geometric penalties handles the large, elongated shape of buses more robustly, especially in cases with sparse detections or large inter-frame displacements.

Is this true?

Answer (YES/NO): NO